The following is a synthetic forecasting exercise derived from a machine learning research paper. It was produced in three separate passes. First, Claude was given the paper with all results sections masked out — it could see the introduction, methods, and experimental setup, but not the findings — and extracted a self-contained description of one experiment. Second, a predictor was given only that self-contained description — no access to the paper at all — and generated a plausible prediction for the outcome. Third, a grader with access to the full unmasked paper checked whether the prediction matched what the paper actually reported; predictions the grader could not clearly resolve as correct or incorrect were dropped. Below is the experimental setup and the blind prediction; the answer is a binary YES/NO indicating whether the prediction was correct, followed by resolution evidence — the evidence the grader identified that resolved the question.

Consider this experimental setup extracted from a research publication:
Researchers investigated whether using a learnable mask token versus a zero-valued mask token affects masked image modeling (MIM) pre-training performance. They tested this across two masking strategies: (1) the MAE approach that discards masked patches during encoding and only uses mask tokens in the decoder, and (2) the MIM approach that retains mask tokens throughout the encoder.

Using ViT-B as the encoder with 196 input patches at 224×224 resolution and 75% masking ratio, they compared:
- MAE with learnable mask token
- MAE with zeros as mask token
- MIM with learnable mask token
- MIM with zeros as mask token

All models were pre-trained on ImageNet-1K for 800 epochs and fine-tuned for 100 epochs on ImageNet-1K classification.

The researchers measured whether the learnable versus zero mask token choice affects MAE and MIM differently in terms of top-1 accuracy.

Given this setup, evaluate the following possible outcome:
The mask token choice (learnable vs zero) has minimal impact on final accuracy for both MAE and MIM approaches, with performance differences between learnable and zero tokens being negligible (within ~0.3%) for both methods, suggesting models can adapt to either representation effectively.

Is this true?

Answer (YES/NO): NO